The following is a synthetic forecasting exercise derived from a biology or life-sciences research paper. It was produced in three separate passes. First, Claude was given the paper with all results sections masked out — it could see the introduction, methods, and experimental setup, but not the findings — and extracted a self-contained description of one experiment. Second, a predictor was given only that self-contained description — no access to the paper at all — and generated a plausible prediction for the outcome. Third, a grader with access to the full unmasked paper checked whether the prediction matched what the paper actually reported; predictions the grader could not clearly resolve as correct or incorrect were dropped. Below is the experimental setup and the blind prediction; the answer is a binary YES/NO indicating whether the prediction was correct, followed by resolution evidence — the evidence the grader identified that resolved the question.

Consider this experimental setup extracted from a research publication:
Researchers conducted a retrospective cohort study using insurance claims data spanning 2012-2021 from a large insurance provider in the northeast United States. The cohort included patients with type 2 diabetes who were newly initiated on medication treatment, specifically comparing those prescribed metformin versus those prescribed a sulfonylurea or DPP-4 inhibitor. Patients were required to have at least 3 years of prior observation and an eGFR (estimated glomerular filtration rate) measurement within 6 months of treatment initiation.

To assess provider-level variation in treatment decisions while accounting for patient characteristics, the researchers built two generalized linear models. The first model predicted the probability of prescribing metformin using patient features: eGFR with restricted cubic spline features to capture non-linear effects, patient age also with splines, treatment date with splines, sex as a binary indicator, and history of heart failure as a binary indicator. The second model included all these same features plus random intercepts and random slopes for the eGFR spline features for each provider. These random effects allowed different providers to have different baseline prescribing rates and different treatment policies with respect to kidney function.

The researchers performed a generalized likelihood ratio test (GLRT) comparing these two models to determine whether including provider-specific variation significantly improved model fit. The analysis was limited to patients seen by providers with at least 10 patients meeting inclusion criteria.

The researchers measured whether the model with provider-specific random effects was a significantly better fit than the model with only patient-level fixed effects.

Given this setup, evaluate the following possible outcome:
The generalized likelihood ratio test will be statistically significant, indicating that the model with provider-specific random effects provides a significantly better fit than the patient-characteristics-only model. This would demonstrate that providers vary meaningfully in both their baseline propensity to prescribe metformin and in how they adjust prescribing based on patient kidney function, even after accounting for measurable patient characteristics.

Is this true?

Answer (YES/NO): YES